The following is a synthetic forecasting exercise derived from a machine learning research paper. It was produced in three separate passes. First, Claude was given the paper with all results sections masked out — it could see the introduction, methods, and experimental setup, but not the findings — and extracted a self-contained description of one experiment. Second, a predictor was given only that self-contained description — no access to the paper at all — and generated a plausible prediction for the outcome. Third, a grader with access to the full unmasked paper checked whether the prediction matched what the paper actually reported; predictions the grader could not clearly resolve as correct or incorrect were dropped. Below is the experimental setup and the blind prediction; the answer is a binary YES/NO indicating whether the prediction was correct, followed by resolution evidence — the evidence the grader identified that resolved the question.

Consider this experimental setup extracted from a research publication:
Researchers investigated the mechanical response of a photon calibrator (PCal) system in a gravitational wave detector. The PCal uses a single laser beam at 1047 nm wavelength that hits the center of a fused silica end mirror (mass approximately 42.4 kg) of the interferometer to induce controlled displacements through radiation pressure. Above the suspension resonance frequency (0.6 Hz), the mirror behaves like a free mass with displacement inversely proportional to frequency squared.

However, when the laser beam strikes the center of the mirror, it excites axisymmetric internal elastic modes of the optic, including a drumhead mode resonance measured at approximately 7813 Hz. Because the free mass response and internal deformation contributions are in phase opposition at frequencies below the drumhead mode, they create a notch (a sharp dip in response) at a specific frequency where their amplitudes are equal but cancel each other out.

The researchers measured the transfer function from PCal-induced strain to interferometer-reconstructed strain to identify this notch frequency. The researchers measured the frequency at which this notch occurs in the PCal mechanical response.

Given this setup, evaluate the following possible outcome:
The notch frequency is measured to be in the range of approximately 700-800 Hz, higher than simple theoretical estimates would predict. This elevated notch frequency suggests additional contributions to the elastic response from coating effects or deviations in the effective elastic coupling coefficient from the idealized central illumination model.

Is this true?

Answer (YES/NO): NO